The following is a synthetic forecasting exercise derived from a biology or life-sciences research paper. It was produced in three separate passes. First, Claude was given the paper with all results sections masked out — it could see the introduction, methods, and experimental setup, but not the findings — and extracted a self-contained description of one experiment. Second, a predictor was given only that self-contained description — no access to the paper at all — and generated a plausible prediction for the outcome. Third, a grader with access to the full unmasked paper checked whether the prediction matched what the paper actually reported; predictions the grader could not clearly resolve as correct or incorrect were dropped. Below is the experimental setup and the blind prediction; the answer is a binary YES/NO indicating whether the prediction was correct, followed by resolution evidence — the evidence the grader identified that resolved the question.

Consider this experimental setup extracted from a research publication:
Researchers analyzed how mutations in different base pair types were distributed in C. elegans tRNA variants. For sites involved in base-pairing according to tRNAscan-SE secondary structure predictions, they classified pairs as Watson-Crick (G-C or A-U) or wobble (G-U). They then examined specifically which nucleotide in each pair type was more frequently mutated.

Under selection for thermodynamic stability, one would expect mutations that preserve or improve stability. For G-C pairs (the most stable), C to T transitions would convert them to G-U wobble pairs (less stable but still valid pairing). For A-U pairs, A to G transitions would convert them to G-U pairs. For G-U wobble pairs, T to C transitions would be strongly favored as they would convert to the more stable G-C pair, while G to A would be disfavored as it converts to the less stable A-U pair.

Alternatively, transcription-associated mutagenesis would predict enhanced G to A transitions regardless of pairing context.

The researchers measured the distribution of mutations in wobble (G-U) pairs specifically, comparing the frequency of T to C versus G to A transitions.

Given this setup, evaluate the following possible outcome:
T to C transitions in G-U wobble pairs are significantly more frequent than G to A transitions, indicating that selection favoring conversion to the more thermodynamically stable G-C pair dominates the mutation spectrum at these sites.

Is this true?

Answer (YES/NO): NO